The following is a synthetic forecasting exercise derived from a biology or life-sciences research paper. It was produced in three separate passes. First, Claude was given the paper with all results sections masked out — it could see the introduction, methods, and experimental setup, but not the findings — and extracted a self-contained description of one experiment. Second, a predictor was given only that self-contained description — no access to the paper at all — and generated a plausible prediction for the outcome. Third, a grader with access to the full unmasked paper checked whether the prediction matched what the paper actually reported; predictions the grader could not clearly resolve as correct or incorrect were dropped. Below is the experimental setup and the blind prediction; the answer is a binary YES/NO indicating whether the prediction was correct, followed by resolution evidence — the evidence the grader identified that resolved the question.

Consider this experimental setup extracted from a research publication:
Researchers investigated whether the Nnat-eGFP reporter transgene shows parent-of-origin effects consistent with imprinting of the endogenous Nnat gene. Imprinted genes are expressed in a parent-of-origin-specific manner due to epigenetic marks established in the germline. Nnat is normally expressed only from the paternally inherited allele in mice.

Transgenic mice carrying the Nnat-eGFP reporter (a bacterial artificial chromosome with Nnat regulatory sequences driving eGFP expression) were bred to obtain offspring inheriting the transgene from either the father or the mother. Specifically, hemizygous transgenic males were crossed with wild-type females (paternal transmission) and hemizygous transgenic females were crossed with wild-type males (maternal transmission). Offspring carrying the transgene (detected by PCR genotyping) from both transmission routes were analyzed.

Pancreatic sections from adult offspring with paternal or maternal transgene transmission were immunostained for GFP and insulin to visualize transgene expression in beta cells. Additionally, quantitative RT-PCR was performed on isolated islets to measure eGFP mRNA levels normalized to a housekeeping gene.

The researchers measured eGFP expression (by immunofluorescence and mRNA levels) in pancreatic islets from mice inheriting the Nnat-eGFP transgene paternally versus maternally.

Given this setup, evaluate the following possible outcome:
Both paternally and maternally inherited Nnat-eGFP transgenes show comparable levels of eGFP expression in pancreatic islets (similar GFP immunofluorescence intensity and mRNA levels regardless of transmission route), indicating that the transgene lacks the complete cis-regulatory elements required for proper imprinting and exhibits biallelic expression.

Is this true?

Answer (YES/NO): NO